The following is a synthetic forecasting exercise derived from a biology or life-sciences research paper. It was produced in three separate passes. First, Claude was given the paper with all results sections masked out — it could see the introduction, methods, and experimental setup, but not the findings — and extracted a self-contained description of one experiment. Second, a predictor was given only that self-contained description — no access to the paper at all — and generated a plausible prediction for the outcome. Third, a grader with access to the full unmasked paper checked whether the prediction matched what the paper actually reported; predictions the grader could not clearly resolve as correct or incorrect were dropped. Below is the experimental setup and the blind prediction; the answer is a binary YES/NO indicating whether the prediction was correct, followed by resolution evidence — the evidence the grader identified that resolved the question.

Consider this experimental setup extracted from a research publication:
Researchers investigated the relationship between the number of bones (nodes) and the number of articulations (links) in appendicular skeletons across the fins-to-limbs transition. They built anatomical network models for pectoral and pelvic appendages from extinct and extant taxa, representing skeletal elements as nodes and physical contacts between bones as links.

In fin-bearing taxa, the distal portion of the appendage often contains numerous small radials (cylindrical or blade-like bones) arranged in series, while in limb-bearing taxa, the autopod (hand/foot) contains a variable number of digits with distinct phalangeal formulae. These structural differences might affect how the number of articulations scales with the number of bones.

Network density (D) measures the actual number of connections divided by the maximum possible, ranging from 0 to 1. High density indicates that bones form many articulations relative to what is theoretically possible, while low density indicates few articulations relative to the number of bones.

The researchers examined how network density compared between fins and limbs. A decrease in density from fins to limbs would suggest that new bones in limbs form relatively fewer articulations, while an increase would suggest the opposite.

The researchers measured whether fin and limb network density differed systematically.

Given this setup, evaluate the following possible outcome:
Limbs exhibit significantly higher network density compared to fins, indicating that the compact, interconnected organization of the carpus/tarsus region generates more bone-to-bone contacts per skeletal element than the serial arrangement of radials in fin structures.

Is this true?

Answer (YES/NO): NO